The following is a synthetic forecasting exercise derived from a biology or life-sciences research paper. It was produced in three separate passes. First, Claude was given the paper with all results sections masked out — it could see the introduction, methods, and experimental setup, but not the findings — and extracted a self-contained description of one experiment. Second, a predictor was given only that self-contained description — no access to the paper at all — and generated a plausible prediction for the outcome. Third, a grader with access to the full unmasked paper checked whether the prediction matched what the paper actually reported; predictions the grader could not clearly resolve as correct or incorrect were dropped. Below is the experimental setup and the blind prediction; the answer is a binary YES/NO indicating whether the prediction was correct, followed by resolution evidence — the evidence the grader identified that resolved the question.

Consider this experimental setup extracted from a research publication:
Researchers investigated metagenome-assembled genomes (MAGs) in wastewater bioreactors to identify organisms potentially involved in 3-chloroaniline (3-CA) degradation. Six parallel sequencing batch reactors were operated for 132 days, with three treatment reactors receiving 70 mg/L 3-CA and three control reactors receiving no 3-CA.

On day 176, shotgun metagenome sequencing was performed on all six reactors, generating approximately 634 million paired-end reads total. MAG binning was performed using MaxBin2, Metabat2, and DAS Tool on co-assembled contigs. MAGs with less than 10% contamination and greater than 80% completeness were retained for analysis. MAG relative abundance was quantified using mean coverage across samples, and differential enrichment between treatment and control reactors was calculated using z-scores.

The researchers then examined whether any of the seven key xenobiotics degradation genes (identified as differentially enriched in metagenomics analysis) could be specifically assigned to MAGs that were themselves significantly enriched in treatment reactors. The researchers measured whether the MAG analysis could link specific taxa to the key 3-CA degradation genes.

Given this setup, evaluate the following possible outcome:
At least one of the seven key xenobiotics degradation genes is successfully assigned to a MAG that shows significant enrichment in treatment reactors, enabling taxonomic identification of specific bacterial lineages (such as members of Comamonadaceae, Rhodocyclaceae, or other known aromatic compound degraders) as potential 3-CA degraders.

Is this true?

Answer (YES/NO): NO